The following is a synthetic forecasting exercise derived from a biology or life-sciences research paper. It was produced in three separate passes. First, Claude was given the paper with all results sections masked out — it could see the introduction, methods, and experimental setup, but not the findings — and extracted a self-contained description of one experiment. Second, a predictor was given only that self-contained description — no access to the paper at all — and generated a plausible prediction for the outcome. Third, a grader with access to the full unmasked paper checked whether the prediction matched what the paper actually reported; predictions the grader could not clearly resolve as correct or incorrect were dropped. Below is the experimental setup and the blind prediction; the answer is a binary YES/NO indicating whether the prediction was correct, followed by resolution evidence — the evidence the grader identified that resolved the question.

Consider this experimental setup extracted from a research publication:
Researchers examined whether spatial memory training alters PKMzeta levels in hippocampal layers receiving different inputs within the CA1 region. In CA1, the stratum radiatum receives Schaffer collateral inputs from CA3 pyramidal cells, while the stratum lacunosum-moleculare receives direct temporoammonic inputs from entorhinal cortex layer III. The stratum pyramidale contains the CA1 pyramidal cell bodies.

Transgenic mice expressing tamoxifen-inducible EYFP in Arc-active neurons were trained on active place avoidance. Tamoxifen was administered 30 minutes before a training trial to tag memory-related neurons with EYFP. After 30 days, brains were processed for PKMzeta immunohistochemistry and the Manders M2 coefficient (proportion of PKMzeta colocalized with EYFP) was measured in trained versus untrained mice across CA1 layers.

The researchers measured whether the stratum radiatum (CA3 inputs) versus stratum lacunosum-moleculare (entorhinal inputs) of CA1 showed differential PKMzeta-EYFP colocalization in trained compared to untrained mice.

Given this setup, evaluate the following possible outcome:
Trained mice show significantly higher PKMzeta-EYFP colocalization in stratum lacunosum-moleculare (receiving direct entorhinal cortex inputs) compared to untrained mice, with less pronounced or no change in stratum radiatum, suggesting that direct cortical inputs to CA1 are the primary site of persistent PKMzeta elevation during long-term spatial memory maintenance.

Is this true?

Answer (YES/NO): NO